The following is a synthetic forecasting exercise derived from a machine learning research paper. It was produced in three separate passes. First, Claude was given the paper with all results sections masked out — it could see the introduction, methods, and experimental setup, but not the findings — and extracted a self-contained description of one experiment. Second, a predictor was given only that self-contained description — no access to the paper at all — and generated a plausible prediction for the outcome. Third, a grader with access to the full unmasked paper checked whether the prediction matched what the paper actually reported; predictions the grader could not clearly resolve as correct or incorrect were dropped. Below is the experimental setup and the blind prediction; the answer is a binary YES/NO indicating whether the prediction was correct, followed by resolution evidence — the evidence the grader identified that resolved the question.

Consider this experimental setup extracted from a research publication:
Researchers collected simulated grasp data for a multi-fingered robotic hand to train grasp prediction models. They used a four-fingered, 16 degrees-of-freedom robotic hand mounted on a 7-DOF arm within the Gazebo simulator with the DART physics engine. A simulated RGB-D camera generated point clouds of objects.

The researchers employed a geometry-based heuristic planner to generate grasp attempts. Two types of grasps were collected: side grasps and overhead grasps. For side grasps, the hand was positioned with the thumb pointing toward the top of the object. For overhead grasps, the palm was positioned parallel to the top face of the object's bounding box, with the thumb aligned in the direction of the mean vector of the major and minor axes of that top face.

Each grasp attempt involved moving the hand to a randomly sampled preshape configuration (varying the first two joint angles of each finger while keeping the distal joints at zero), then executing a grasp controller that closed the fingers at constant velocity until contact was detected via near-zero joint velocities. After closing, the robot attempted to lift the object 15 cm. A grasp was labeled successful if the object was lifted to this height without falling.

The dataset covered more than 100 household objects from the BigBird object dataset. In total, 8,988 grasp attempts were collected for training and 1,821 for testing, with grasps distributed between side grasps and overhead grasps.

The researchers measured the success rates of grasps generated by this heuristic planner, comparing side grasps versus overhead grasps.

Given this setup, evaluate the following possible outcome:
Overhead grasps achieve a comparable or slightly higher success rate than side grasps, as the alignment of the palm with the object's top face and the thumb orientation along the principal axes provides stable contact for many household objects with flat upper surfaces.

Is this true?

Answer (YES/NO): NO